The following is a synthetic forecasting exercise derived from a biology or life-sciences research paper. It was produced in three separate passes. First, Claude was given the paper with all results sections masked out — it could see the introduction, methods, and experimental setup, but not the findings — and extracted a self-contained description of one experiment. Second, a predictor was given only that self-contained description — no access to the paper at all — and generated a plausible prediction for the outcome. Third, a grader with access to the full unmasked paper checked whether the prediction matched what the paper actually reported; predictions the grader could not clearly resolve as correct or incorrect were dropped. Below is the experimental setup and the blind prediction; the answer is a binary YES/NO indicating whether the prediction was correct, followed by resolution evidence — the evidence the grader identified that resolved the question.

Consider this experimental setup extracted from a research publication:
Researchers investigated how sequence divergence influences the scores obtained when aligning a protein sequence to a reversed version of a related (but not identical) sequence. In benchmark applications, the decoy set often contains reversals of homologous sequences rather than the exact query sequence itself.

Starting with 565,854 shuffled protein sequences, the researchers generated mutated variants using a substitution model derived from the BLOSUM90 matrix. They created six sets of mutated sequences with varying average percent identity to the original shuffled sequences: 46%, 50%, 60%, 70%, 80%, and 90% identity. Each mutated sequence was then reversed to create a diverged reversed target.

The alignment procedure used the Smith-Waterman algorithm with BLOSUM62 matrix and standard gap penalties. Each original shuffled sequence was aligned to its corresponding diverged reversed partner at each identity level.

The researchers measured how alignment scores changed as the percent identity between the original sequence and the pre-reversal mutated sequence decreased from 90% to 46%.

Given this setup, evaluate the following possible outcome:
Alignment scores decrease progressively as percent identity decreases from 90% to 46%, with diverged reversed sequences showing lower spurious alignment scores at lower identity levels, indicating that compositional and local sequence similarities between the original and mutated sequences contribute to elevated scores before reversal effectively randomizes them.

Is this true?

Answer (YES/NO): YES